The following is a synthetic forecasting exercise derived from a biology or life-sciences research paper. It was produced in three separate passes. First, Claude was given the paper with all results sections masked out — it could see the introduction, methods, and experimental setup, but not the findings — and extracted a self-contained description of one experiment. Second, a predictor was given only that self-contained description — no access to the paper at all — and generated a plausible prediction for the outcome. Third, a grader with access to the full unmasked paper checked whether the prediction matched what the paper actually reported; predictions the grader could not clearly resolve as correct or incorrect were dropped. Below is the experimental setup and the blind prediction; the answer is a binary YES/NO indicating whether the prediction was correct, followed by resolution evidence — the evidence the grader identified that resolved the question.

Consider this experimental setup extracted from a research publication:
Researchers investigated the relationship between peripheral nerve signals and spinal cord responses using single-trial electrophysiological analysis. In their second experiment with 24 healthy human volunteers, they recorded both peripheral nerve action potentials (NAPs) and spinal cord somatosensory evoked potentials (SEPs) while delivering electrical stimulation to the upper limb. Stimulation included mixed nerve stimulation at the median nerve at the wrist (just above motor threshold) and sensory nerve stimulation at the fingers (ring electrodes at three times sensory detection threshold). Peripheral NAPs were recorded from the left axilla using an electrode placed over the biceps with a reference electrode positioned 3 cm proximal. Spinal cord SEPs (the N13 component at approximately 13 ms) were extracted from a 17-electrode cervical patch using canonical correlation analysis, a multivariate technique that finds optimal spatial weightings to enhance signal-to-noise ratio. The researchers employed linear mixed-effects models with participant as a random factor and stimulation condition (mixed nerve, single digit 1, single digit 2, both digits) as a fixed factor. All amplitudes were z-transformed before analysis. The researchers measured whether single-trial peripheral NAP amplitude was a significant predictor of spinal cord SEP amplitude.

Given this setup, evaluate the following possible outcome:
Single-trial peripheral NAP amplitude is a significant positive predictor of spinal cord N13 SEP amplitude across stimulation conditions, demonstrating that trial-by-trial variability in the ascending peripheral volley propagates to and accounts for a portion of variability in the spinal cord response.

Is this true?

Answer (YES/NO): NO